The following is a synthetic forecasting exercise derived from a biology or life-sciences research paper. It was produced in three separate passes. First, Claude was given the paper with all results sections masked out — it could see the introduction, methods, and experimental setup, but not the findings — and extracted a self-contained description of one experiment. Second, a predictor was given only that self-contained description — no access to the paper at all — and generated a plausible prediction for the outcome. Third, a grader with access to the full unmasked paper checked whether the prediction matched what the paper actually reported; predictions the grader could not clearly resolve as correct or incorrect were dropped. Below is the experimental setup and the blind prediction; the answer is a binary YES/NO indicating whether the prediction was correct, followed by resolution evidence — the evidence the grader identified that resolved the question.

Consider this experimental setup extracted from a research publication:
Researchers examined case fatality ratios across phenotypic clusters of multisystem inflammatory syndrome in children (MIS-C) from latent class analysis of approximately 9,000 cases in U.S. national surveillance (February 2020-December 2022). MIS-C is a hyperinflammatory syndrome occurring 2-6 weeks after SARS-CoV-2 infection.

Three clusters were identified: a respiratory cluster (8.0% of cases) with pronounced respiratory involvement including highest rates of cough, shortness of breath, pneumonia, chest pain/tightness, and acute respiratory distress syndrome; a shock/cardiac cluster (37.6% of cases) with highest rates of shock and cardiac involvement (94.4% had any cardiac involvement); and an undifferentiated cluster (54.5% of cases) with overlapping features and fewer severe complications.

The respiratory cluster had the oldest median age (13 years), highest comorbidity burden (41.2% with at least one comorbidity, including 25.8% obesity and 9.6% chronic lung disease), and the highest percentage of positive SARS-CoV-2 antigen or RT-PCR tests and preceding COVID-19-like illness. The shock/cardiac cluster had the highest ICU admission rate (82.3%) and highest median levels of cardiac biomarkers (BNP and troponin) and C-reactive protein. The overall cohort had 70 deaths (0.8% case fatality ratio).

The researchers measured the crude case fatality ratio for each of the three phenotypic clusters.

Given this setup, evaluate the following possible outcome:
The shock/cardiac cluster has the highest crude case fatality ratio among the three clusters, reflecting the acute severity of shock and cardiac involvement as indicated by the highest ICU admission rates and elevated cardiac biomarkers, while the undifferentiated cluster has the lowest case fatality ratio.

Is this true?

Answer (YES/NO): NO